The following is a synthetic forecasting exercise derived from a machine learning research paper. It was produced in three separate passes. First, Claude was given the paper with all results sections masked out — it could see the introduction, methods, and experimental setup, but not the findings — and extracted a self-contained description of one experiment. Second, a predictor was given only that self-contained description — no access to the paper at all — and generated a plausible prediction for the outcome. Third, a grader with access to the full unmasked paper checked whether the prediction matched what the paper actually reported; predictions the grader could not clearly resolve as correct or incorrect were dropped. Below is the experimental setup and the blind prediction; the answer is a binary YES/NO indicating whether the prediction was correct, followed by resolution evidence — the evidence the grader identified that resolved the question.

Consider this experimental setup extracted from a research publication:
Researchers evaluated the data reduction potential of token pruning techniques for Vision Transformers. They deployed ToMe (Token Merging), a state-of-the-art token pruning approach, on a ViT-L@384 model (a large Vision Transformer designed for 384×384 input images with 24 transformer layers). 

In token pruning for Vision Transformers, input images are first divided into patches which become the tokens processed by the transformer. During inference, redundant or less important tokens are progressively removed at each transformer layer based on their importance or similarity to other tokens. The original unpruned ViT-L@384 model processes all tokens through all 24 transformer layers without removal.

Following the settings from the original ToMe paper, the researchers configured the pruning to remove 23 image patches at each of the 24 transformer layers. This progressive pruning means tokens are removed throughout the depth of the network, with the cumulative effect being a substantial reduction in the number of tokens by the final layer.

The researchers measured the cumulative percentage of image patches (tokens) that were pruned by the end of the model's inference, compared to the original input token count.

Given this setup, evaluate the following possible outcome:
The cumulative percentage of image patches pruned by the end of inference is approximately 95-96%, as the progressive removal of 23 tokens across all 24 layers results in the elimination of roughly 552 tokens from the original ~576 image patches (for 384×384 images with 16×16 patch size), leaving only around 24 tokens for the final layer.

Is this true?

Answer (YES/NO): YES